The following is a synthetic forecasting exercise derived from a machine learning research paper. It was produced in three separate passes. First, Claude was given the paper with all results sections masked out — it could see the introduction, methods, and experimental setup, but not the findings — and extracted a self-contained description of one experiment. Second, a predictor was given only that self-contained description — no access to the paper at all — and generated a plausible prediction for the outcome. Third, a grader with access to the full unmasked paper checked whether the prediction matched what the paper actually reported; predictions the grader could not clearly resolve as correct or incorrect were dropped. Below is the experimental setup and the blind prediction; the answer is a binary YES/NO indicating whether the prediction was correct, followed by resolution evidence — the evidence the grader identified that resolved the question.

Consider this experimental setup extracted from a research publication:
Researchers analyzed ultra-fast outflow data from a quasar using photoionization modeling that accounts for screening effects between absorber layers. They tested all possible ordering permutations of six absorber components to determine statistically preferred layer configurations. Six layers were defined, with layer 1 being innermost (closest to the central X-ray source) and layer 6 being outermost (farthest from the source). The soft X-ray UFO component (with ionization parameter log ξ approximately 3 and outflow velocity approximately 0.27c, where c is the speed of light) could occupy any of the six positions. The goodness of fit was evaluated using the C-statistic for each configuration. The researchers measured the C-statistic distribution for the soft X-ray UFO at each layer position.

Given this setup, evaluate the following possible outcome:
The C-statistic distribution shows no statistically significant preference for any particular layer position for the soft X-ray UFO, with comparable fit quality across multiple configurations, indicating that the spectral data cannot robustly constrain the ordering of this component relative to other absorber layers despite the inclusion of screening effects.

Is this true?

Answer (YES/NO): NO